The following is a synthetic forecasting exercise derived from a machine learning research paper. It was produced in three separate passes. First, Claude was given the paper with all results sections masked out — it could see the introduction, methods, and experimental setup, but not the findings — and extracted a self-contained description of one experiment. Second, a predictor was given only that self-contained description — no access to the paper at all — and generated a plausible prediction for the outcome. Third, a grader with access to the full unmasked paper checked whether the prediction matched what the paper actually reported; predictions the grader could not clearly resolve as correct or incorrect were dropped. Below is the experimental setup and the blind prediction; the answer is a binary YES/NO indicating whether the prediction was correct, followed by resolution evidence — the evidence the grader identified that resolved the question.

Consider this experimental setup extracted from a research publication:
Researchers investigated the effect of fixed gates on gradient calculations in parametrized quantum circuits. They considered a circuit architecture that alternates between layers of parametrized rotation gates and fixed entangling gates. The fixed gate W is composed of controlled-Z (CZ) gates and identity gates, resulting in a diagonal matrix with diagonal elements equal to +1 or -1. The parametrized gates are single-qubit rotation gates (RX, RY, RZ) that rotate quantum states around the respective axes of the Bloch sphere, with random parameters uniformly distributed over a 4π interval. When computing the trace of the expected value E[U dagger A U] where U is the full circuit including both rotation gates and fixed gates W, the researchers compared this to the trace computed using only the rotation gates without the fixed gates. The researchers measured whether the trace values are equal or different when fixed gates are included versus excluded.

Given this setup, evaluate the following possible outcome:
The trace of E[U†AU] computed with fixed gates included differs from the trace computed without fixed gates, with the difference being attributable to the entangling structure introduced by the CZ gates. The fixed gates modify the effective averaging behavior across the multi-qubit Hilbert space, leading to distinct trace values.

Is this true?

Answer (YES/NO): NO